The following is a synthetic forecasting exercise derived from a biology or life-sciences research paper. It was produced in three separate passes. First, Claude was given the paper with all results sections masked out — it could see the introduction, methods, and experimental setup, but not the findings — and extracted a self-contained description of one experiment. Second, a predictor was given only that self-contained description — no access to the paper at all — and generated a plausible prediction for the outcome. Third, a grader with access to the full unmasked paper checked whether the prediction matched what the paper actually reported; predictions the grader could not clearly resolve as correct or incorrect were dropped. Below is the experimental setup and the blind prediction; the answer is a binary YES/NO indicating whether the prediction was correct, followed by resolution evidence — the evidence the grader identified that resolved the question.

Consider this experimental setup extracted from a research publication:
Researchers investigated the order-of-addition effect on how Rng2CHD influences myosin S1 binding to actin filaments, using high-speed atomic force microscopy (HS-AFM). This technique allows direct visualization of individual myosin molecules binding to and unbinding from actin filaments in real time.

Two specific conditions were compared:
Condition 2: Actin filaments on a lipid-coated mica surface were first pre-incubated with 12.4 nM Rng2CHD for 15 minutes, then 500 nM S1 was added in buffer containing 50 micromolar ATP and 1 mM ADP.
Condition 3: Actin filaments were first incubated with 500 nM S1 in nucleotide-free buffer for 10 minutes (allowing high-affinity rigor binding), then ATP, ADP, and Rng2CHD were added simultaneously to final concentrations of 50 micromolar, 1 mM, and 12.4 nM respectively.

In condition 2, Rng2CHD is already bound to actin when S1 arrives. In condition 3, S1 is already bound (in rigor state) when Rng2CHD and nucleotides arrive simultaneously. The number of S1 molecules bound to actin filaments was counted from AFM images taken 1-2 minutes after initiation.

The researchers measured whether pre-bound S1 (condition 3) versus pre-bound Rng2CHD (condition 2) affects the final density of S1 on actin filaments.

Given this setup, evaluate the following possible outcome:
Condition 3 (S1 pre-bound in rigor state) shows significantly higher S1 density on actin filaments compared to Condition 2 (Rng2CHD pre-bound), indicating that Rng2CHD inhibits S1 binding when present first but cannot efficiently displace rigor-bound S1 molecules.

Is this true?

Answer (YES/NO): YES